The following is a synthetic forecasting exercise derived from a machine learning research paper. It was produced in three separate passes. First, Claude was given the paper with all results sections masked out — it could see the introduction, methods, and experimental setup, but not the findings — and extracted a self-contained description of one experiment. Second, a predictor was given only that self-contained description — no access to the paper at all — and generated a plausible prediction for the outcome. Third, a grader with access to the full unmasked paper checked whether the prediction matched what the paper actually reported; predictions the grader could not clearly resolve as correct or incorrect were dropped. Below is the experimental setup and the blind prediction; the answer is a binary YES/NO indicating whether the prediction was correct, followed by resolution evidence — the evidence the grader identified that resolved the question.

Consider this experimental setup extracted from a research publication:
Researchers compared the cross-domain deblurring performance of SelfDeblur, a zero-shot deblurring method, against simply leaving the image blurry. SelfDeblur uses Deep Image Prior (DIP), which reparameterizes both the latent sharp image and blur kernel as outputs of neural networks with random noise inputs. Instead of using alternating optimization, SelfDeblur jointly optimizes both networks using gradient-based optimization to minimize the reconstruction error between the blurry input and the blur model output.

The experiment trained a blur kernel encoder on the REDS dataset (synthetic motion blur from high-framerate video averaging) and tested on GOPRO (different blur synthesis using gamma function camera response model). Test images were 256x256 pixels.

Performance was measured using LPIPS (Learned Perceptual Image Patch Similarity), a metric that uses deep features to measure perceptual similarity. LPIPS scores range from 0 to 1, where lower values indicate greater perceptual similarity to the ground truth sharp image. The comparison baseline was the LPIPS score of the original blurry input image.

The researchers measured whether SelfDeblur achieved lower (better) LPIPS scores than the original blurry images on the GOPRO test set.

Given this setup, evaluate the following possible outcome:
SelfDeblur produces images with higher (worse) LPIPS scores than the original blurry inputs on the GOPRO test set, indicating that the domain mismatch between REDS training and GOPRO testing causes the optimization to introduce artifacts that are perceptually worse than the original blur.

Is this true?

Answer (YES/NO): YES